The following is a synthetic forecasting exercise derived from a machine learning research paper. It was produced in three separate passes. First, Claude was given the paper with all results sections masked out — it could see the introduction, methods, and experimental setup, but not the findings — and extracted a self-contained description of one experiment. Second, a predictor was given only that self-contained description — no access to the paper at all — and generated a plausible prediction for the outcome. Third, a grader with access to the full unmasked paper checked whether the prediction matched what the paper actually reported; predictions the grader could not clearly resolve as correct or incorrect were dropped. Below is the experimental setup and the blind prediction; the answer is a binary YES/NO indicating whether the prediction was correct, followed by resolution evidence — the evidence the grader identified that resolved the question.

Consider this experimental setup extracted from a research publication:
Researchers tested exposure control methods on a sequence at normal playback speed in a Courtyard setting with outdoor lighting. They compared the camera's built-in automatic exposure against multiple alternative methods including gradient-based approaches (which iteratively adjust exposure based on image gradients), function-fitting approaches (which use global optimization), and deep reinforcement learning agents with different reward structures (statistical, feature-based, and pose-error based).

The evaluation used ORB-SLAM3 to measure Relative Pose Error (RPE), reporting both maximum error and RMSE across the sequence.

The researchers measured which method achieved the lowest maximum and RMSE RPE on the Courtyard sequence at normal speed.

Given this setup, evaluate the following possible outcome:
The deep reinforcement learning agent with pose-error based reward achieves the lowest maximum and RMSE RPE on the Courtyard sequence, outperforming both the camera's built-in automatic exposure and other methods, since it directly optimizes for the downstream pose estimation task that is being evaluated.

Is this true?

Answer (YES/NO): NO